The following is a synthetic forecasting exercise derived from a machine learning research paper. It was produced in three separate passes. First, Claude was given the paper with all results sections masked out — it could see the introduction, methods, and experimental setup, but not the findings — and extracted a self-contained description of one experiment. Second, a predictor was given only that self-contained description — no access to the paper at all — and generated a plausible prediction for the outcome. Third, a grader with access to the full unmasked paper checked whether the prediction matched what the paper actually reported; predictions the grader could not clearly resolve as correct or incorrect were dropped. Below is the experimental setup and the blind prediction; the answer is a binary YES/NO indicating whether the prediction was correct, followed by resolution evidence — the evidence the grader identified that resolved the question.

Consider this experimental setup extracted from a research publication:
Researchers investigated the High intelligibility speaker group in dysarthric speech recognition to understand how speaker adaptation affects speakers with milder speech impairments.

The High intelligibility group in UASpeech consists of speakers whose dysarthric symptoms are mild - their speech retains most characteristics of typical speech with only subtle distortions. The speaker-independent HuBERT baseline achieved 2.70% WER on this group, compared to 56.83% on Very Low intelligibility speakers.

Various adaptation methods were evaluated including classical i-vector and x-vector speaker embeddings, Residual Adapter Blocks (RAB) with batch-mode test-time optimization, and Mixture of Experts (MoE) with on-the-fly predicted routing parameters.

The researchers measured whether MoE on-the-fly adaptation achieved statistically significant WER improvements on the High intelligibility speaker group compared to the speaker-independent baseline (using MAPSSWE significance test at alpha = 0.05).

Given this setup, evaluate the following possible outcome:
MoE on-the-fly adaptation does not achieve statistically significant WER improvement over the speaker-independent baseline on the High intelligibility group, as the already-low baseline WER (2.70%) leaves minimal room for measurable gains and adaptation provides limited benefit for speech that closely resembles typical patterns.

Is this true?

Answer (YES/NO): YES